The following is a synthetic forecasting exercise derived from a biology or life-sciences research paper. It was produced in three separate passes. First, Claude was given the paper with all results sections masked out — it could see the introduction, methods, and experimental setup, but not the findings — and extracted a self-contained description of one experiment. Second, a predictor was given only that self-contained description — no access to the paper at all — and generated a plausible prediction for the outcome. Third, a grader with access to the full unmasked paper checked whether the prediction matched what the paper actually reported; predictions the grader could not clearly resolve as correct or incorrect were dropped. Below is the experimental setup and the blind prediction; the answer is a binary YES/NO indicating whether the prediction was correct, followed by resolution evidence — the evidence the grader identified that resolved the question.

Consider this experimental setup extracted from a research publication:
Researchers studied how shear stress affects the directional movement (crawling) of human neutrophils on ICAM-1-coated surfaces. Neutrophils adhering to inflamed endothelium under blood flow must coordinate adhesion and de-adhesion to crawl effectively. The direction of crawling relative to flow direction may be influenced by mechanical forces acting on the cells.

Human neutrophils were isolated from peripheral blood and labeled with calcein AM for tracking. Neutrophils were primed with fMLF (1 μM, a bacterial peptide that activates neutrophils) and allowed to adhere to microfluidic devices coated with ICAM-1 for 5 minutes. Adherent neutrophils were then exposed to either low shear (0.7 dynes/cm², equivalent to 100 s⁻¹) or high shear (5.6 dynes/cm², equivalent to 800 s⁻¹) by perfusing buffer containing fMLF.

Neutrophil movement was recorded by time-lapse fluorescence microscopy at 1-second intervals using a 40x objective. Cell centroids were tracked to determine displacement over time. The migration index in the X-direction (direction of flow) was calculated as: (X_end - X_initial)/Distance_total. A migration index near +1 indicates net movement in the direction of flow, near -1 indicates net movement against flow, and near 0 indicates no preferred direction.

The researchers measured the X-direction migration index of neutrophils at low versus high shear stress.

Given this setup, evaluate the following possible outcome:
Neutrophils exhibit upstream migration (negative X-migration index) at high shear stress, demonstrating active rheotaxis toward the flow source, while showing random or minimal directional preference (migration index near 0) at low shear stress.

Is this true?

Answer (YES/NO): NO